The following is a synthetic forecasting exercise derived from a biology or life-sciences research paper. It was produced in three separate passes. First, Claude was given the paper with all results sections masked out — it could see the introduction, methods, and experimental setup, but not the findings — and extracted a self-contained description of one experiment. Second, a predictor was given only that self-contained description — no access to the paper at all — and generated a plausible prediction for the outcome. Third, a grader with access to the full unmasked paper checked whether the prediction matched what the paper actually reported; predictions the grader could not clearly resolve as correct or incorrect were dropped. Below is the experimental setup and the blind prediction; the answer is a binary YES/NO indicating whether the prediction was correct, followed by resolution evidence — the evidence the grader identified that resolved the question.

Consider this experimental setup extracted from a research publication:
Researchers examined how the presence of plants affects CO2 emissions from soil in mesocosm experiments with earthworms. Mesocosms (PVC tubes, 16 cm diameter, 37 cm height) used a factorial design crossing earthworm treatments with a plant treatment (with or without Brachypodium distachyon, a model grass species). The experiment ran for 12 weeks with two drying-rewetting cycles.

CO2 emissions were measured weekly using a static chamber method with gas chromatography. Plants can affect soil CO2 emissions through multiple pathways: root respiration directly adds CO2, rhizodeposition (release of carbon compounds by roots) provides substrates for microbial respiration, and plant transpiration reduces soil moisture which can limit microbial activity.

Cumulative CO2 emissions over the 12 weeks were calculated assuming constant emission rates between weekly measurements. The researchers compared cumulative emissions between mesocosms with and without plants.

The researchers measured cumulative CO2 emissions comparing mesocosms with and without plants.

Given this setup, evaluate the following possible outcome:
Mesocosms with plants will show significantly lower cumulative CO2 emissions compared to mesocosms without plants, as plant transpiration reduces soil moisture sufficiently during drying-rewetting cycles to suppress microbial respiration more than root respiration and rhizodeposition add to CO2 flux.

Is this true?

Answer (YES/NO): NO